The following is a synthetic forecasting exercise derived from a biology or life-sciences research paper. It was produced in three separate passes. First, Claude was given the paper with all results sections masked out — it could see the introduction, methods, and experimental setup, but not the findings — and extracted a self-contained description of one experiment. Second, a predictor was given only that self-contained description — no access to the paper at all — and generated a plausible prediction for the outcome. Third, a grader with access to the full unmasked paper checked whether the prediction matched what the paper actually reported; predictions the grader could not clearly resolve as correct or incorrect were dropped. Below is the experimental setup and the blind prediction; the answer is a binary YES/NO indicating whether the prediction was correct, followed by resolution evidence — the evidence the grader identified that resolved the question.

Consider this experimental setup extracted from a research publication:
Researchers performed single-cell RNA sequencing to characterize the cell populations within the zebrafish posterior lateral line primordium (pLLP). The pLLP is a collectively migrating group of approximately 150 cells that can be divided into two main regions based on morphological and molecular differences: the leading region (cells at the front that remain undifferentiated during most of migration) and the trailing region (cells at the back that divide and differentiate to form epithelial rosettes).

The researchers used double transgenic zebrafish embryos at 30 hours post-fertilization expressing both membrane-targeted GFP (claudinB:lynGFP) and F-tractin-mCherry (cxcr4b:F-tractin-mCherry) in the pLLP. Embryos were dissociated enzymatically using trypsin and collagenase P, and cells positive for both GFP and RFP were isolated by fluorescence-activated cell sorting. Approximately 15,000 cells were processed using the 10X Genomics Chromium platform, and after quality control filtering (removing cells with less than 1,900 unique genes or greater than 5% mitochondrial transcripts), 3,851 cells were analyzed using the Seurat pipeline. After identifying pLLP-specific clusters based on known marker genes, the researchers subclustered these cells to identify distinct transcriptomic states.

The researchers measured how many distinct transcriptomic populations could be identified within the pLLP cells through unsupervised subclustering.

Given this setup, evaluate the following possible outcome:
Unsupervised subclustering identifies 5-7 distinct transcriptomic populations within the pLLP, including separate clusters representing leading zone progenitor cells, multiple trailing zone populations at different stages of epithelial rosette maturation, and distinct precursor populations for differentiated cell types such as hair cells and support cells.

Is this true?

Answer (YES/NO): NO